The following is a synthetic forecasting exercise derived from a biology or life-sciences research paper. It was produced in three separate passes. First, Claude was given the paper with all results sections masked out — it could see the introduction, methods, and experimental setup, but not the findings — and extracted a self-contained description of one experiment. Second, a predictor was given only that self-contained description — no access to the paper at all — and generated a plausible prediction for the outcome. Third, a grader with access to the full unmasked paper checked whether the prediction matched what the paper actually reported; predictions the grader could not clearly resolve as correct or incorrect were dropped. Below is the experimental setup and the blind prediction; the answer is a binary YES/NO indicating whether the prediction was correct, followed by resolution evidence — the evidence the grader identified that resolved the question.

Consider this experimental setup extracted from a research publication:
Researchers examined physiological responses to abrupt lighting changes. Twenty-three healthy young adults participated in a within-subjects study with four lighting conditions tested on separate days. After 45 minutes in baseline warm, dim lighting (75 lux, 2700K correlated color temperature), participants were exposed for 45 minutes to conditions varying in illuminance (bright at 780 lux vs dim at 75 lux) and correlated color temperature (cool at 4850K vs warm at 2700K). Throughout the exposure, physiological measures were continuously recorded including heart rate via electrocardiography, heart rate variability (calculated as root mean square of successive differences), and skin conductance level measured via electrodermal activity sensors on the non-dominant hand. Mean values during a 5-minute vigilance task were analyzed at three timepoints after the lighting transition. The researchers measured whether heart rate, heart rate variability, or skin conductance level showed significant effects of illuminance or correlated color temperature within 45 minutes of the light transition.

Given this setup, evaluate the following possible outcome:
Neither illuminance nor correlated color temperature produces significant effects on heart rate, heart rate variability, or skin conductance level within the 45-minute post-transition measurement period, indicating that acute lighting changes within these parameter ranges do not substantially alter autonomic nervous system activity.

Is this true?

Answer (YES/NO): YES